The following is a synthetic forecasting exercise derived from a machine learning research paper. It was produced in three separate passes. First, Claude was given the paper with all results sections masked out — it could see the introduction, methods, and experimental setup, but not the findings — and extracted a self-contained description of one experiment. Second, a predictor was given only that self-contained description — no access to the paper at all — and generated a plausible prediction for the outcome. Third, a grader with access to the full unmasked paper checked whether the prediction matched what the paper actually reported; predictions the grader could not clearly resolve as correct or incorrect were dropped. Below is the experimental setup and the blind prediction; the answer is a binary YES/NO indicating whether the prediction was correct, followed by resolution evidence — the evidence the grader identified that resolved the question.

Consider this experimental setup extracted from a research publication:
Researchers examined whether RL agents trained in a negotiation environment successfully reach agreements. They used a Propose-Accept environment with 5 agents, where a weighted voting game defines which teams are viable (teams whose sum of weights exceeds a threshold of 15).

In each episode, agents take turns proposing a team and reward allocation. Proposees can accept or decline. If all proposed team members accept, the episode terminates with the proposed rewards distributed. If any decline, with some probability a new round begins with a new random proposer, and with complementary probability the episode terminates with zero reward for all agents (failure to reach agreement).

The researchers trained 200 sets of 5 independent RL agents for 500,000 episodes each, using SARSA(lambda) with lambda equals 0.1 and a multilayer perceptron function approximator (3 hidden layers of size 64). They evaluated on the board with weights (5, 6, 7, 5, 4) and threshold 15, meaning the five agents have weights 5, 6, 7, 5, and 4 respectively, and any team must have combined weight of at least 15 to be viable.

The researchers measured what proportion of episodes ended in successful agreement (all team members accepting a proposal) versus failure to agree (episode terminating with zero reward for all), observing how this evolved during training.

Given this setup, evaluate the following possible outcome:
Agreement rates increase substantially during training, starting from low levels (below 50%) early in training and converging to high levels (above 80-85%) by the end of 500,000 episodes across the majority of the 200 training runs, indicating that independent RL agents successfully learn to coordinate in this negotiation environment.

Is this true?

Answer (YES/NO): NO